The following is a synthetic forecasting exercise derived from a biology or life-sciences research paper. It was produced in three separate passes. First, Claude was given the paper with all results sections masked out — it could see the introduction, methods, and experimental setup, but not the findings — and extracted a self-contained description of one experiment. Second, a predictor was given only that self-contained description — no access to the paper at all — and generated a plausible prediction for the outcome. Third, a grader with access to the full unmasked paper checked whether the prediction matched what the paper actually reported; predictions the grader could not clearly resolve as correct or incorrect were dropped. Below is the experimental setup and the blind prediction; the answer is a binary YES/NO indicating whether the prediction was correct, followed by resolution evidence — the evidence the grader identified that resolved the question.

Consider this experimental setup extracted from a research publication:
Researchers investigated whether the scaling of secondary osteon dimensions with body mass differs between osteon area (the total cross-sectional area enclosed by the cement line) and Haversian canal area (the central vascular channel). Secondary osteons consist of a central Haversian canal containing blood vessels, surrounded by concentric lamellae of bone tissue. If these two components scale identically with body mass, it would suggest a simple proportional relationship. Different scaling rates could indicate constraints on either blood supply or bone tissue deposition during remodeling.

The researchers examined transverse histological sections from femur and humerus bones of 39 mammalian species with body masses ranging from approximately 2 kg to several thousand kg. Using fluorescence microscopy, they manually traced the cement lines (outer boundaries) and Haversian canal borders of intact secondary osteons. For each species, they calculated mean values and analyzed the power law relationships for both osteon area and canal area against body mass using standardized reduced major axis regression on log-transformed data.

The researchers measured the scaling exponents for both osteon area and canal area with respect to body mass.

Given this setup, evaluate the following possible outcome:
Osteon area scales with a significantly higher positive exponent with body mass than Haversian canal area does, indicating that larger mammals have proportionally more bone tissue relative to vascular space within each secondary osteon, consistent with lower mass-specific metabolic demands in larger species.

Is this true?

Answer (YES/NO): NO